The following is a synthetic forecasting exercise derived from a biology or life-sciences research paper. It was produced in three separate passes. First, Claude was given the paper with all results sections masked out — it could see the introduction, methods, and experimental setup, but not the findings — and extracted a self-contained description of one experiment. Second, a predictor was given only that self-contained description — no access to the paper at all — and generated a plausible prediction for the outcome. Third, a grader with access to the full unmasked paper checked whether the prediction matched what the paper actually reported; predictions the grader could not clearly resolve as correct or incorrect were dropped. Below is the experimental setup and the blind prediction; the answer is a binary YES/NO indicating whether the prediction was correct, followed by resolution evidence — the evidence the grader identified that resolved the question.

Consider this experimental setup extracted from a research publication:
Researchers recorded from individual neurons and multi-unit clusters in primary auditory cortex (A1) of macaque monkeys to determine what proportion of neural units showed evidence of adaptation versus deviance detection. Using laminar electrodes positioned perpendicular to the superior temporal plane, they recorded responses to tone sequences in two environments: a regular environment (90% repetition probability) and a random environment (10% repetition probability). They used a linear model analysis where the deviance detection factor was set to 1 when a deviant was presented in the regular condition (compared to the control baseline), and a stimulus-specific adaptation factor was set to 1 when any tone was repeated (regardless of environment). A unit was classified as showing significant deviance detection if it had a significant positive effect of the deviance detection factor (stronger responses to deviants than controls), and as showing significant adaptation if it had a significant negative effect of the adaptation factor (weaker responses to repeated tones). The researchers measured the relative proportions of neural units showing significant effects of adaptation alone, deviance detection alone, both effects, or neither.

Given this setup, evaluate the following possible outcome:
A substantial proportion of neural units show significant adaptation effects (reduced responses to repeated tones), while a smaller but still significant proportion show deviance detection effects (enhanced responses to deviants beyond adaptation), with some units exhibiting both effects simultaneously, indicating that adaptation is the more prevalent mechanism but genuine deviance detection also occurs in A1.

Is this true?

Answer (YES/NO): YES